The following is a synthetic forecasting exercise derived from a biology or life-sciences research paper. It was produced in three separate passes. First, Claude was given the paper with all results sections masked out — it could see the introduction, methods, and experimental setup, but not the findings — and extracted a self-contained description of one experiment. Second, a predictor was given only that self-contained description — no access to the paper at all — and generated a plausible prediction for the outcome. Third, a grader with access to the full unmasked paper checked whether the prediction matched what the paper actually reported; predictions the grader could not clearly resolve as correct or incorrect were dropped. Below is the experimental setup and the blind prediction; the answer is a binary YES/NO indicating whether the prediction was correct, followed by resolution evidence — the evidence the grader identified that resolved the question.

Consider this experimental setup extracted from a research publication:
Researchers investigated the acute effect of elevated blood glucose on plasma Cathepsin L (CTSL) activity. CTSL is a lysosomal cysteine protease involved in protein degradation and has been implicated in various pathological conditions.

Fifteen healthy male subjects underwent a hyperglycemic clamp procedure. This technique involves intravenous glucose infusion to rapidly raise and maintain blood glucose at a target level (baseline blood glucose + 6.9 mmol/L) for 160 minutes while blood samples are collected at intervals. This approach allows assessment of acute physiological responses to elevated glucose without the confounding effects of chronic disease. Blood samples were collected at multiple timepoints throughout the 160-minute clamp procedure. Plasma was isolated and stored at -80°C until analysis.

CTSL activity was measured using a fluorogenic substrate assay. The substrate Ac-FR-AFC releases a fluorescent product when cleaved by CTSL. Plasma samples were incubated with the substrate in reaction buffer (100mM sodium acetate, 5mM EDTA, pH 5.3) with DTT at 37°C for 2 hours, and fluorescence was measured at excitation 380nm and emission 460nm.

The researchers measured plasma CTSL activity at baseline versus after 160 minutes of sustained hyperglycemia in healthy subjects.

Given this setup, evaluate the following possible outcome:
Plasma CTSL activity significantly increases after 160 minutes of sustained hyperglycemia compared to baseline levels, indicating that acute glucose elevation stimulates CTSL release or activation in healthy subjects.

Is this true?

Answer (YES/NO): YES